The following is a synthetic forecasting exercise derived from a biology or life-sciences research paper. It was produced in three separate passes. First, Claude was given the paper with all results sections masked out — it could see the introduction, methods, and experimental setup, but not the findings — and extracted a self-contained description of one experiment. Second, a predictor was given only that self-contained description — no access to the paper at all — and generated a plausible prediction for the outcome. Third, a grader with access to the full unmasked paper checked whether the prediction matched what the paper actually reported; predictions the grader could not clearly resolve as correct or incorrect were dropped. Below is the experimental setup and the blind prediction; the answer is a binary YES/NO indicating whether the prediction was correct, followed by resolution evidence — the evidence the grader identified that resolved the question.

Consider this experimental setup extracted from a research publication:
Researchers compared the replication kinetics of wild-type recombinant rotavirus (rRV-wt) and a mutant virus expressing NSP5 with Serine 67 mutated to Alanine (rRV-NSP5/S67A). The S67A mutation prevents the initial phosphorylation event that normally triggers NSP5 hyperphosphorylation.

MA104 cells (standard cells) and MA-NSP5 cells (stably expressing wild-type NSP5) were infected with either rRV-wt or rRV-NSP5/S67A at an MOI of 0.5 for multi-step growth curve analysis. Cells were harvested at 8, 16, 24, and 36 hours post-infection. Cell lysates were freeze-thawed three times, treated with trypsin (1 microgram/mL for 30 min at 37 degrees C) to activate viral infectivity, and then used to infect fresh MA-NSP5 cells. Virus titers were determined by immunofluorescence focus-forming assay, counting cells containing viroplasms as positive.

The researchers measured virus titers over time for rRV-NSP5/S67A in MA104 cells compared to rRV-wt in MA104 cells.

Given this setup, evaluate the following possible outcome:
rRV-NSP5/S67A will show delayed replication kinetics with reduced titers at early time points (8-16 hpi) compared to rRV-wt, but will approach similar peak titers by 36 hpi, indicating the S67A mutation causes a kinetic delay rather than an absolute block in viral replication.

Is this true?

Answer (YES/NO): NO